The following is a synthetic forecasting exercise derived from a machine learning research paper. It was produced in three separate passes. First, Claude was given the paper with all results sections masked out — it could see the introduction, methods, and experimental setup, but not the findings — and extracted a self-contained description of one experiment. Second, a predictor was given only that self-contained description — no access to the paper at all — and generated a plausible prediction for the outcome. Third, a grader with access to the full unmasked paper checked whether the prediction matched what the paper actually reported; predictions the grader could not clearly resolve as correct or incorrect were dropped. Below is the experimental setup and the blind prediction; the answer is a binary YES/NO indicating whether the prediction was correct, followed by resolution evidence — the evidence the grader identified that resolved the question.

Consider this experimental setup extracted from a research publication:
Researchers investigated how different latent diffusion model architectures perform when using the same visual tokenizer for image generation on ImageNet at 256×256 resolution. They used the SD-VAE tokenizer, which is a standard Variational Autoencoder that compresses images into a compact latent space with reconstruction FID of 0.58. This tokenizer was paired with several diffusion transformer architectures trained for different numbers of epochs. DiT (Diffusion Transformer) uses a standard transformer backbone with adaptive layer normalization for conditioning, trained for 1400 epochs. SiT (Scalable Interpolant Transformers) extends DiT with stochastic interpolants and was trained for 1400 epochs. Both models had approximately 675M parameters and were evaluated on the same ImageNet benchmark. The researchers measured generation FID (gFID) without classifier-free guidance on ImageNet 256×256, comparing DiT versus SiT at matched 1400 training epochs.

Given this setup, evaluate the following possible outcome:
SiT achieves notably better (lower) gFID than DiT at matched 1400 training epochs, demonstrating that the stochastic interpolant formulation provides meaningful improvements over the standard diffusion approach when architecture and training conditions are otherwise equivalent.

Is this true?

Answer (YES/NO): NO